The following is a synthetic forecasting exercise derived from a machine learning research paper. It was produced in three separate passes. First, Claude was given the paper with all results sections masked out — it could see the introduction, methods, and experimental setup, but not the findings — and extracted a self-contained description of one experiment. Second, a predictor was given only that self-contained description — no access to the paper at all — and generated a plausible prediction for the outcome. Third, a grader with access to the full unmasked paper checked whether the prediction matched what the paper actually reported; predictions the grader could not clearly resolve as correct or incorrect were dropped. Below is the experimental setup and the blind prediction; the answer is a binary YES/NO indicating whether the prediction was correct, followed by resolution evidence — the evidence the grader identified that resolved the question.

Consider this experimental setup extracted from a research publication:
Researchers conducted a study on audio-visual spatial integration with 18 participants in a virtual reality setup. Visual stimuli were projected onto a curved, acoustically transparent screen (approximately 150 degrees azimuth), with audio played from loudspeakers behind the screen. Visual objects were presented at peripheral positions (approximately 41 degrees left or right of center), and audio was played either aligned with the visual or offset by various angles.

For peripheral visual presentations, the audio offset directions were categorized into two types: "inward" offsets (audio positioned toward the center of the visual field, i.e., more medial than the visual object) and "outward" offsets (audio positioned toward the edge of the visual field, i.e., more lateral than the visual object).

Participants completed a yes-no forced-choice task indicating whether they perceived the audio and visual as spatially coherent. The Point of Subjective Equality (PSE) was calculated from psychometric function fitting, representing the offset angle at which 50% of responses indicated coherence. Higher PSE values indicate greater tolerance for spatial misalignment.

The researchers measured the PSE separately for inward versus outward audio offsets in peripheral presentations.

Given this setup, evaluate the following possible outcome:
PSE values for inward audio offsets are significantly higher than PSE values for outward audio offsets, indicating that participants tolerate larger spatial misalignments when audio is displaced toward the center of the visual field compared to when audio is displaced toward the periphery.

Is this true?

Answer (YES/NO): NO